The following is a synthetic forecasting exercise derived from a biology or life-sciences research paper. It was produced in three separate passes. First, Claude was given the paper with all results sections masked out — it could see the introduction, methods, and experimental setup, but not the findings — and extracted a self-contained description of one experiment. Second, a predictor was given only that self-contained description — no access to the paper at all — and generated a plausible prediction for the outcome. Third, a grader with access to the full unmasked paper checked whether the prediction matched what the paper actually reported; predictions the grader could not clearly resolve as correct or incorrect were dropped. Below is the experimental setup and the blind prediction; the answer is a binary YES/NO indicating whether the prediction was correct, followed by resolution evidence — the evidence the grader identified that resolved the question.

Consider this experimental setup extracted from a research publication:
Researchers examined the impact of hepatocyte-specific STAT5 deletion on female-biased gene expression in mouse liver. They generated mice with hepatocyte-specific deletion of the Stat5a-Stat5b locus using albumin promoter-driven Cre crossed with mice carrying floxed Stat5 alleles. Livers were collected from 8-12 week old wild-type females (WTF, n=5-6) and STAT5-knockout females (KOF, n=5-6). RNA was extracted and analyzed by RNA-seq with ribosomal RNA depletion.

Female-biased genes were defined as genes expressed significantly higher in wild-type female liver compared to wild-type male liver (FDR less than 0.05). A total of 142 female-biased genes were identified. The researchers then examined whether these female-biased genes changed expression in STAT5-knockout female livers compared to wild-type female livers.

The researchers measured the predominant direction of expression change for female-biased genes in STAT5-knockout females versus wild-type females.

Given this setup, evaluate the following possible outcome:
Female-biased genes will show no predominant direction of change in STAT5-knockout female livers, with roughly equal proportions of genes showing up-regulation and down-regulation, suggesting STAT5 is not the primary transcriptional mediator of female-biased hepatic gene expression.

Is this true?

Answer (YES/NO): NO